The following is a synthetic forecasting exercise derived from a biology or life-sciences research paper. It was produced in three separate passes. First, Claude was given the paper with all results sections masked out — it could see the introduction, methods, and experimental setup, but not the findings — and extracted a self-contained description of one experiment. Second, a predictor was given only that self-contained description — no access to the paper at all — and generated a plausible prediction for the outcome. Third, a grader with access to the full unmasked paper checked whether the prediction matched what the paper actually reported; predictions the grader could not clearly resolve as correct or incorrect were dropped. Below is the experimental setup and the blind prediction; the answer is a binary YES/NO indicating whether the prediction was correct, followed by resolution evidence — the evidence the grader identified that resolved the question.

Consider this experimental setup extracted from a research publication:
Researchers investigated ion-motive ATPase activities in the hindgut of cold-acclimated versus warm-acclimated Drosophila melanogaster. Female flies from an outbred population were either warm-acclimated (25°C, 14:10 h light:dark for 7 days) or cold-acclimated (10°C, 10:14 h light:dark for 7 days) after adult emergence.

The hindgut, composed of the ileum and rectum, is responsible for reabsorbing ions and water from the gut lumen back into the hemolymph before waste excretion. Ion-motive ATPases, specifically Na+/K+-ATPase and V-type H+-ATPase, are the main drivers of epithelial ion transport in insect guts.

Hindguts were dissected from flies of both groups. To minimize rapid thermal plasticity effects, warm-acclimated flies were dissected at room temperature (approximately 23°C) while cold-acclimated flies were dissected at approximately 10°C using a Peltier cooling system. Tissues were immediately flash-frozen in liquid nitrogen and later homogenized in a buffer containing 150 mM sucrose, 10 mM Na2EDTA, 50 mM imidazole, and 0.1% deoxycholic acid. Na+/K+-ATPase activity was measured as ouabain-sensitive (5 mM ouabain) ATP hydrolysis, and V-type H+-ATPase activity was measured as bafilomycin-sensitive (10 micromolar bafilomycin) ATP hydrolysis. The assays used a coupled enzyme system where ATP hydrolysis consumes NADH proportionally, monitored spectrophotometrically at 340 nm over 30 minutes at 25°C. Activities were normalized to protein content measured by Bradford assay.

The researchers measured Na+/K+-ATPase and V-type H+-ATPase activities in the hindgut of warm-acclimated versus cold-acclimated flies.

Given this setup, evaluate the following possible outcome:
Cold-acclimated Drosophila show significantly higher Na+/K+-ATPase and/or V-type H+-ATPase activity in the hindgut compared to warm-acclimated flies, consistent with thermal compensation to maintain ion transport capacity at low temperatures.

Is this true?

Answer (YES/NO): NO